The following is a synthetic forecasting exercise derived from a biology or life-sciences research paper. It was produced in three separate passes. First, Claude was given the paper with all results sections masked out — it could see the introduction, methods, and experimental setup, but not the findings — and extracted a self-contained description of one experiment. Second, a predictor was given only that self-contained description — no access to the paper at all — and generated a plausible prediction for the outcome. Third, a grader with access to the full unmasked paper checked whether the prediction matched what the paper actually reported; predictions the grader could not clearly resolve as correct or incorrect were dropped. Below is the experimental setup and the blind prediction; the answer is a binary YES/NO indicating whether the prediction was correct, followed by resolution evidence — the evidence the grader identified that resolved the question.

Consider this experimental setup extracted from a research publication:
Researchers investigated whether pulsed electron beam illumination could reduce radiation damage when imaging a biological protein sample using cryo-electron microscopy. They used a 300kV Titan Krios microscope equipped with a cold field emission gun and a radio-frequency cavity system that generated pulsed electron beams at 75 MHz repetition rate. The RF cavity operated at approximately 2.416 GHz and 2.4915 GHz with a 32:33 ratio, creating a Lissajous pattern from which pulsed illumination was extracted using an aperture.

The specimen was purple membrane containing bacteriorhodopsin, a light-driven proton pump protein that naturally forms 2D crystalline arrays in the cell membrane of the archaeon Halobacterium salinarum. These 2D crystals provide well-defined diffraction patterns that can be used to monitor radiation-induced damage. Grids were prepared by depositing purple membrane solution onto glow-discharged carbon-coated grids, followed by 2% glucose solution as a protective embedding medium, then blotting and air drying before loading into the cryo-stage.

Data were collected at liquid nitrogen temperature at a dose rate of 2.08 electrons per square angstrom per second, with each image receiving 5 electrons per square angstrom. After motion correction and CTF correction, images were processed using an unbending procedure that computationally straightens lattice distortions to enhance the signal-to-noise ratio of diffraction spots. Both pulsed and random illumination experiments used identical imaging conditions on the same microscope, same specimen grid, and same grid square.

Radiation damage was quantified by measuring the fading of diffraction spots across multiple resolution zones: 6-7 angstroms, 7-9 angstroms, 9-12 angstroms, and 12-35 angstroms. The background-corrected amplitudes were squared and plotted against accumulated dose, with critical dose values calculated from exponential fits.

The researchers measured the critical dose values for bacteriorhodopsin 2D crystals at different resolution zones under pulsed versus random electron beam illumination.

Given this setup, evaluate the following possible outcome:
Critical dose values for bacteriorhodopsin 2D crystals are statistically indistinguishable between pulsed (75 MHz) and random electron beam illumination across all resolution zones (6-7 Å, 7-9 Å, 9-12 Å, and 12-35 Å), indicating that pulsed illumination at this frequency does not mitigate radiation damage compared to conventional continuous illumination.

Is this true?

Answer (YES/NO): YES